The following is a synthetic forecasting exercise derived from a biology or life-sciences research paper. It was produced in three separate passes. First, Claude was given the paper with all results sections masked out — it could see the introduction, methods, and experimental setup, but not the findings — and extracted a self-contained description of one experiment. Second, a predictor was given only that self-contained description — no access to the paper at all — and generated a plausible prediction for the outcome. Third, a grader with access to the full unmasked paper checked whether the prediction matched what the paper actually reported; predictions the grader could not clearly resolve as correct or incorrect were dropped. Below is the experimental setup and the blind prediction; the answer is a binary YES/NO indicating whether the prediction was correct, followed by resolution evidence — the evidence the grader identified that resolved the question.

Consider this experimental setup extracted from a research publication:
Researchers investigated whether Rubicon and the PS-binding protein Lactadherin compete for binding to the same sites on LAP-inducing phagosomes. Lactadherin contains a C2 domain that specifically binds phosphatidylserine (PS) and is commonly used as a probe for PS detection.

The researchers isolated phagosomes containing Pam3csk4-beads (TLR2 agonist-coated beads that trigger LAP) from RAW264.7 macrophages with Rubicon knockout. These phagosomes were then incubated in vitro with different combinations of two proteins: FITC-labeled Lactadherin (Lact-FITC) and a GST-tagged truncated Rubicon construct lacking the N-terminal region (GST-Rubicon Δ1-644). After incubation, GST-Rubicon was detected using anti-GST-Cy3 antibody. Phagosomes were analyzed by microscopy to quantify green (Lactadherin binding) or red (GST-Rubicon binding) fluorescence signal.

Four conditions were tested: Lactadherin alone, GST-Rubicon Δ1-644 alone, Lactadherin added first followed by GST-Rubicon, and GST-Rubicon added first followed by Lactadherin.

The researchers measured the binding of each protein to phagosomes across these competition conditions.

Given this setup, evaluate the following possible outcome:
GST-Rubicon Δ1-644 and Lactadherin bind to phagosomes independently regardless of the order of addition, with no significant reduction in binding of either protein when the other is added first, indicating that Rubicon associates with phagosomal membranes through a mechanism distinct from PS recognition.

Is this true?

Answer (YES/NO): NO